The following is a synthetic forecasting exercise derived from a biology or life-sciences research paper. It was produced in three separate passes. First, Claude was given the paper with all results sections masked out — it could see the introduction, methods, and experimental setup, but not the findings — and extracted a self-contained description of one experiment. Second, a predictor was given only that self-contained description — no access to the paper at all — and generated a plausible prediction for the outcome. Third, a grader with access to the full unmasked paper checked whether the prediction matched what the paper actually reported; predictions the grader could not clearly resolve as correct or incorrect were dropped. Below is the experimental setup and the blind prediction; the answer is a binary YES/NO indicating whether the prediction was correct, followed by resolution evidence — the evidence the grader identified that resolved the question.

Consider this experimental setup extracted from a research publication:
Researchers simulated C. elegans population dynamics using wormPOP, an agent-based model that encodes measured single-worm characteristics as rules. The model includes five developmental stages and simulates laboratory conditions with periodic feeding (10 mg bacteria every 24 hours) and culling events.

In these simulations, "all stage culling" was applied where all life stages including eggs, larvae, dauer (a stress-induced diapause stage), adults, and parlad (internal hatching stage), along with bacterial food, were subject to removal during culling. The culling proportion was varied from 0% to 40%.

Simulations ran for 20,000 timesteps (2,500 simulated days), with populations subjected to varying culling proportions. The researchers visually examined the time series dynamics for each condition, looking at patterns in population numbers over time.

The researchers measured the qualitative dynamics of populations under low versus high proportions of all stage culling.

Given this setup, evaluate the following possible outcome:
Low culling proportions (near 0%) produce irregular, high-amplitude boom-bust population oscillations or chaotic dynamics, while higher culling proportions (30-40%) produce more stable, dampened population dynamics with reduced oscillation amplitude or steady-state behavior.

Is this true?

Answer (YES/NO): YES